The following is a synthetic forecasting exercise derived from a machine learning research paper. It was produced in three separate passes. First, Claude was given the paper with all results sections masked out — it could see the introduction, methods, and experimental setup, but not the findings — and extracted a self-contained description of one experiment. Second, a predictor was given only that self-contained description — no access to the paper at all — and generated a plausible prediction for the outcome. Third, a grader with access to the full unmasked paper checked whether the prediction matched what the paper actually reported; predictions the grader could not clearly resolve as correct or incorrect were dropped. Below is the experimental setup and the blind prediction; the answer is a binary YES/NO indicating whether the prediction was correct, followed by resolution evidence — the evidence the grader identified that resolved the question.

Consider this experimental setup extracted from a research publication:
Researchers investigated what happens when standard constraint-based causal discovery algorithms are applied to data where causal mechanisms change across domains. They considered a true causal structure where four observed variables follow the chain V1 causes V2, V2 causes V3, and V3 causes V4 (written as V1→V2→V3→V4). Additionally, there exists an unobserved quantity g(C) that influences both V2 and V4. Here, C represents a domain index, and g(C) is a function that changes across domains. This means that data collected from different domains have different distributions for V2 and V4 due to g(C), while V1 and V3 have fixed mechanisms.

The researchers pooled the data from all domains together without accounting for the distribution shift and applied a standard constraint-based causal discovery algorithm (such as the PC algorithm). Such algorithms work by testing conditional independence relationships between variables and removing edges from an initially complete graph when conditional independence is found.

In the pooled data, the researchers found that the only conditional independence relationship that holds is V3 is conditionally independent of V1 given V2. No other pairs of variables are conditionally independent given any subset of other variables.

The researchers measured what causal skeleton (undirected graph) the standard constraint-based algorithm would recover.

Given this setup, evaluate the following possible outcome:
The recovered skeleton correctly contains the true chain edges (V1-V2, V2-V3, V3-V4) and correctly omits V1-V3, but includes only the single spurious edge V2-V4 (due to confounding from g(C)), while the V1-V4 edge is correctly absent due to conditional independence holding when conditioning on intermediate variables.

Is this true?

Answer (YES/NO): NO